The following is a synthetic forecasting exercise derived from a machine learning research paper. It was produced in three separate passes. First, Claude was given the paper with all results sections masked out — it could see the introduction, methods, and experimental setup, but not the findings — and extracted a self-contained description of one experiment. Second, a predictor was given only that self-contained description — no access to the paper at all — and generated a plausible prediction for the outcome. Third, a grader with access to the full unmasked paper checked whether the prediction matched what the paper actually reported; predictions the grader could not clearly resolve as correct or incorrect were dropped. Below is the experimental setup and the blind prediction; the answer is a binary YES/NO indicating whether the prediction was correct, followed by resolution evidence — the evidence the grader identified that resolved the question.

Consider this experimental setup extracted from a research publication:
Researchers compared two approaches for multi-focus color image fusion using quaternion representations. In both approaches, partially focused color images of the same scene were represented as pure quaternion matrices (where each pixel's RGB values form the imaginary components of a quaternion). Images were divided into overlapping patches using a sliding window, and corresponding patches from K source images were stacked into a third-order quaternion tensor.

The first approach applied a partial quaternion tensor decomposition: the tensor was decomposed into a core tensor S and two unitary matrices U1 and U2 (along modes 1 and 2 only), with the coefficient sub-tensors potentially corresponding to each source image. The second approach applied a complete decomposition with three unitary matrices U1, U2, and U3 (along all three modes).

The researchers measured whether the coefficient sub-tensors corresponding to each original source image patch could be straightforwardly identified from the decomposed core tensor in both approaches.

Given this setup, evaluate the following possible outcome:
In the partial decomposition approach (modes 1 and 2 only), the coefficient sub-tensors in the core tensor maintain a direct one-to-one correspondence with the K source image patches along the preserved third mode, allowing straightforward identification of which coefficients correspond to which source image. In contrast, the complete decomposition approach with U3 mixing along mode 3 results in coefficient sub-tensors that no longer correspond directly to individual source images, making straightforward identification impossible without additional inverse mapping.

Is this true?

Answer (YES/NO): YES